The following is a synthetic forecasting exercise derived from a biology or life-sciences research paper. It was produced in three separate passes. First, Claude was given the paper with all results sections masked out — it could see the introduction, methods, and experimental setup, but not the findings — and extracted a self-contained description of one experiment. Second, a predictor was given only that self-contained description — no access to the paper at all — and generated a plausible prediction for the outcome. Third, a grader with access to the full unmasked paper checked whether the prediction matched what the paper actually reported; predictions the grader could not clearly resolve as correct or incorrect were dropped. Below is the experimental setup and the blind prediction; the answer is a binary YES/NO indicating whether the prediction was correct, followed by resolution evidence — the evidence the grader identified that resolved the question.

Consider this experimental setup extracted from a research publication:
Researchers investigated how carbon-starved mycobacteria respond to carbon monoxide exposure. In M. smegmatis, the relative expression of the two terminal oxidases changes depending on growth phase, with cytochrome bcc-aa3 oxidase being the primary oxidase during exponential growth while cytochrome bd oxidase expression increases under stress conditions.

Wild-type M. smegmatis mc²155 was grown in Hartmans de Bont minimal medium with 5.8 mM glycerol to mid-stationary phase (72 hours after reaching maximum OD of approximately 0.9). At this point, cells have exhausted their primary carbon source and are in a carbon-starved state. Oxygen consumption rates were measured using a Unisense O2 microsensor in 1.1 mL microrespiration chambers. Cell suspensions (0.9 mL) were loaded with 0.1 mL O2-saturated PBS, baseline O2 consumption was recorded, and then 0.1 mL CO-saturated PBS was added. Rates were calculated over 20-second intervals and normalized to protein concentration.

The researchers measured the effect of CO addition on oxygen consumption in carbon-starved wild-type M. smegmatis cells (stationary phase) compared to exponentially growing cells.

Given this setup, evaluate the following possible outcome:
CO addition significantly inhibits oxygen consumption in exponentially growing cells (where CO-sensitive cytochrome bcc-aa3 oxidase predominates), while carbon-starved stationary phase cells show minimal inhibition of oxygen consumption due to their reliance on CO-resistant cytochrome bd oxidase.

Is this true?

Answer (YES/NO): NO